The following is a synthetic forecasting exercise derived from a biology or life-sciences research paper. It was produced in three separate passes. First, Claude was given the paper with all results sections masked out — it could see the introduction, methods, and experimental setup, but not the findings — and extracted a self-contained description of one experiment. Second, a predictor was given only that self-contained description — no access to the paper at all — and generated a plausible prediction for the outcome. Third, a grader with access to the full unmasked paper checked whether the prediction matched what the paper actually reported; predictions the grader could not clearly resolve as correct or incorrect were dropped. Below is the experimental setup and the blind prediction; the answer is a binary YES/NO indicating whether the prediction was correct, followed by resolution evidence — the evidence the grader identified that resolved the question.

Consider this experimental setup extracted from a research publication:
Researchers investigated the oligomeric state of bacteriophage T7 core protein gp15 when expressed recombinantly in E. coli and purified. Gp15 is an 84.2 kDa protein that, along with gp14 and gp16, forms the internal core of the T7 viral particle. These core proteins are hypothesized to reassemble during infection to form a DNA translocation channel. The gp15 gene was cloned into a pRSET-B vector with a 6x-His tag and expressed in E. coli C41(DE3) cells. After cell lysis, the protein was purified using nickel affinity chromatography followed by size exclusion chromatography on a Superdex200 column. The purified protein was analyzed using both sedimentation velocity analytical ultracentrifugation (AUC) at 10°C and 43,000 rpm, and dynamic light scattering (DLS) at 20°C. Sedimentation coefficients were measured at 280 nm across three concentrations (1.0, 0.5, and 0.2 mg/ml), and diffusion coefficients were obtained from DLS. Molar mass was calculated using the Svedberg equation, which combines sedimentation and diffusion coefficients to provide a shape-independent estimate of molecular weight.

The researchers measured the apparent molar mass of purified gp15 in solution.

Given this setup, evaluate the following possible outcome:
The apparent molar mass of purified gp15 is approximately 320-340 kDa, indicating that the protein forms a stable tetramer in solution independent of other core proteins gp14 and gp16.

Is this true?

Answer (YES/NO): NO